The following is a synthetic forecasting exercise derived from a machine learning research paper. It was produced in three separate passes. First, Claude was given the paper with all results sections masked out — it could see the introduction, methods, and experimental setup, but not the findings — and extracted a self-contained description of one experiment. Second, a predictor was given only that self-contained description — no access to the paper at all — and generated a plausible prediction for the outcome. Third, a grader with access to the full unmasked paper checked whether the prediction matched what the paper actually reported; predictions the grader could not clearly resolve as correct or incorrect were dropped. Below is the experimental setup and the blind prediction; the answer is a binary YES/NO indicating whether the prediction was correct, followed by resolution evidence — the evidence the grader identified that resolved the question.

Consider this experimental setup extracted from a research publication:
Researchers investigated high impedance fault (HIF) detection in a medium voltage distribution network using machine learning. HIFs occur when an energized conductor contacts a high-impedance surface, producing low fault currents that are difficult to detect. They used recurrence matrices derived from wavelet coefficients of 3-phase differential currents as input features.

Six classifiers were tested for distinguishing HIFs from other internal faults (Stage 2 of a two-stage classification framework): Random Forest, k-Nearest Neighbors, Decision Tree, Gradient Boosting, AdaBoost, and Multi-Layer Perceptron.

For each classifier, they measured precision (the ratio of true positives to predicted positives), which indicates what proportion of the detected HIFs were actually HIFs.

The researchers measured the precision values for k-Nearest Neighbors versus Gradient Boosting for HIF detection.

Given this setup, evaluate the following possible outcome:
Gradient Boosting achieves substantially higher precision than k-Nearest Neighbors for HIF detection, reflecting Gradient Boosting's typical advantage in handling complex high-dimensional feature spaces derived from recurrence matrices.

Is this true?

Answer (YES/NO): NO